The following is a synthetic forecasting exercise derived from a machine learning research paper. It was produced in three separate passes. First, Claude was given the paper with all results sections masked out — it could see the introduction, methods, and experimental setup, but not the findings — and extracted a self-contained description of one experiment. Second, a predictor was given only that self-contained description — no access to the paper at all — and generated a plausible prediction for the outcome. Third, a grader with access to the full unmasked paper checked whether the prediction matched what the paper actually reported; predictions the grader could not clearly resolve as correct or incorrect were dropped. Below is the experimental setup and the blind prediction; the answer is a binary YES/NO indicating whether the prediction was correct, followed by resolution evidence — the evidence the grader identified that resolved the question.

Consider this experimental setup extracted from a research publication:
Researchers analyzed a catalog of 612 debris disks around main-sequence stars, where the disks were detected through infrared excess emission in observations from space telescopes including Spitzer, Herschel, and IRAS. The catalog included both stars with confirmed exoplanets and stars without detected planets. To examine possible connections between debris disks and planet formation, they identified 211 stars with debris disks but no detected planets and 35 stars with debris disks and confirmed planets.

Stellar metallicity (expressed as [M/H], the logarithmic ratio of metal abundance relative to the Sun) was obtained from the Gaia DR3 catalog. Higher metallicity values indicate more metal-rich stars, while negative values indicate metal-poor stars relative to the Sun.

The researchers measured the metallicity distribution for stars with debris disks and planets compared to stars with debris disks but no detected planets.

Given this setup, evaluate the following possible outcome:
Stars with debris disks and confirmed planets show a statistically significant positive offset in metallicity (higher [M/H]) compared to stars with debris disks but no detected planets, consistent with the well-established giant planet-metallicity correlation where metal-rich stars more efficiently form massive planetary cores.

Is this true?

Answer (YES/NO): YES